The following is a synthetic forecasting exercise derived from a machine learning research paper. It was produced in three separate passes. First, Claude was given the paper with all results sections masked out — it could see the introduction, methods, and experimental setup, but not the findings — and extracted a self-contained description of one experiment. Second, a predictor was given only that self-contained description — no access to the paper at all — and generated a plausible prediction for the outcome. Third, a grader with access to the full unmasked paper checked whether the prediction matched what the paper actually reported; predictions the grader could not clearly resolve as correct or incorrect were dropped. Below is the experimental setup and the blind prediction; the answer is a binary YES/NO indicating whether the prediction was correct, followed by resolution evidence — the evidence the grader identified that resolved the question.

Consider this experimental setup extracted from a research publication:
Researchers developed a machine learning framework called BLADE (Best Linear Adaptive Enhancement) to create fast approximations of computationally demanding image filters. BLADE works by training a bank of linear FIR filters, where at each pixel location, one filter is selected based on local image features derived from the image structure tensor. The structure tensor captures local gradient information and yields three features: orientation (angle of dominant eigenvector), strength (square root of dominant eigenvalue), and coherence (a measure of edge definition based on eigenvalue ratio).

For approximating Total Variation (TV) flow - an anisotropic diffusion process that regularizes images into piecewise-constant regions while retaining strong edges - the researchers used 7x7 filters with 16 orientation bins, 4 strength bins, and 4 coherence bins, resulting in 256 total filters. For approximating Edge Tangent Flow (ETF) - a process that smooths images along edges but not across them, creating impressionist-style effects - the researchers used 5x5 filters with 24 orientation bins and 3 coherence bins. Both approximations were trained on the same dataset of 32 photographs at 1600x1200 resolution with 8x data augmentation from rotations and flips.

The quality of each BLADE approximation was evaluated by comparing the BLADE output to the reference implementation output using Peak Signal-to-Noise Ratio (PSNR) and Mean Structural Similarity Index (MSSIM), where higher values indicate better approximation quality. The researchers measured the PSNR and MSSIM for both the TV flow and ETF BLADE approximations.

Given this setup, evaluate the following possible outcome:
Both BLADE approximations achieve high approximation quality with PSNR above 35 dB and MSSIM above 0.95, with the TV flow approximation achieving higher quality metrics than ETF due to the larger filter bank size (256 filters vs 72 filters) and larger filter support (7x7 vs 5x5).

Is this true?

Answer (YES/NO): NO